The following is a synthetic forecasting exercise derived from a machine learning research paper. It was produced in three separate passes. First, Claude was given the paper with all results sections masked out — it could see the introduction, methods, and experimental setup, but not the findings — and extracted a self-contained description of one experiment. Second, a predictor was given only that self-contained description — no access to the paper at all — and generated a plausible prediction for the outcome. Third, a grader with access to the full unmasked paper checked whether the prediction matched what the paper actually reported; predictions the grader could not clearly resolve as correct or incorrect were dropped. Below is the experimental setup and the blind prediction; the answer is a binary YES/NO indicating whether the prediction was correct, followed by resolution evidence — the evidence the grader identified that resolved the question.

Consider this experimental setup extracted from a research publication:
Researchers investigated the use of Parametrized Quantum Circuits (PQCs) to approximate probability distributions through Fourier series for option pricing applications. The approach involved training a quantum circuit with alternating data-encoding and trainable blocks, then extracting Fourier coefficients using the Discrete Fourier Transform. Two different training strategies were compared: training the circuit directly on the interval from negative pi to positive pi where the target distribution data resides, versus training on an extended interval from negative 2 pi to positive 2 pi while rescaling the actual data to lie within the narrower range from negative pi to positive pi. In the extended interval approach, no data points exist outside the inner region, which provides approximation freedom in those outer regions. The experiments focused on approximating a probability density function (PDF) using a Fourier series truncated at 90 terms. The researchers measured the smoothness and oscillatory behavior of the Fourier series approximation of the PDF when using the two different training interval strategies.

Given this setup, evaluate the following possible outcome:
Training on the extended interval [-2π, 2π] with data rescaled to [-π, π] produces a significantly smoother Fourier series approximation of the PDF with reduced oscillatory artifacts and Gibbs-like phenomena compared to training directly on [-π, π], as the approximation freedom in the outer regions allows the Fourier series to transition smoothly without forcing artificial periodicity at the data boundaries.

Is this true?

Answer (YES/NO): YES